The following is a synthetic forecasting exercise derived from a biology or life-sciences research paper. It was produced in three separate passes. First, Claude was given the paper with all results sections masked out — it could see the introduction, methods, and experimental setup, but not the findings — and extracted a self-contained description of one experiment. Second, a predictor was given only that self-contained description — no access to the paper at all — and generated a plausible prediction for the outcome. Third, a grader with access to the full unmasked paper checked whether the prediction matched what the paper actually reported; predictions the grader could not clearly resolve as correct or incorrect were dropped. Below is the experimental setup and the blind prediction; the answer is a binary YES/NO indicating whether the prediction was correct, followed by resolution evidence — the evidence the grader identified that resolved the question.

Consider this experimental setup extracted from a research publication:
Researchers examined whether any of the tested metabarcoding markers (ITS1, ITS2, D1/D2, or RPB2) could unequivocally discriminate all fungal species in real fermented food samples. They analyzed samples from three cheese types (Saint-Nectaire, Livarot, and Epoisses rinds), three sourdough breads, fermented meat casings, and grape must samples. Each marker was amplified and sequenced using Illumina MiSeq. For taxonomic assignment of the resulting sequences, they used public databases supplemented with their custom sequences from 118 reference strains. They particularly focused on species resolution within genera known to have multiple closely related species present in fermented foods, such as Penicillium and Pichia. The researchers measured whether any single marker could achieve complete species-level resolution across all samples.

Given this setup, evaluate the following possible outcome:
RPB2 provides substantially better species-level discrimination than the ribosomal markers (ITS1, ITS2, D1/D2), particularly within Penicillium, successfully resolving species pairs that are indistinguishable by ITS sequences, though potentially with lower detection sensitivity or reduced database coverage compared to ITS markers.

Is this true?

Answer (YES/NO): NO